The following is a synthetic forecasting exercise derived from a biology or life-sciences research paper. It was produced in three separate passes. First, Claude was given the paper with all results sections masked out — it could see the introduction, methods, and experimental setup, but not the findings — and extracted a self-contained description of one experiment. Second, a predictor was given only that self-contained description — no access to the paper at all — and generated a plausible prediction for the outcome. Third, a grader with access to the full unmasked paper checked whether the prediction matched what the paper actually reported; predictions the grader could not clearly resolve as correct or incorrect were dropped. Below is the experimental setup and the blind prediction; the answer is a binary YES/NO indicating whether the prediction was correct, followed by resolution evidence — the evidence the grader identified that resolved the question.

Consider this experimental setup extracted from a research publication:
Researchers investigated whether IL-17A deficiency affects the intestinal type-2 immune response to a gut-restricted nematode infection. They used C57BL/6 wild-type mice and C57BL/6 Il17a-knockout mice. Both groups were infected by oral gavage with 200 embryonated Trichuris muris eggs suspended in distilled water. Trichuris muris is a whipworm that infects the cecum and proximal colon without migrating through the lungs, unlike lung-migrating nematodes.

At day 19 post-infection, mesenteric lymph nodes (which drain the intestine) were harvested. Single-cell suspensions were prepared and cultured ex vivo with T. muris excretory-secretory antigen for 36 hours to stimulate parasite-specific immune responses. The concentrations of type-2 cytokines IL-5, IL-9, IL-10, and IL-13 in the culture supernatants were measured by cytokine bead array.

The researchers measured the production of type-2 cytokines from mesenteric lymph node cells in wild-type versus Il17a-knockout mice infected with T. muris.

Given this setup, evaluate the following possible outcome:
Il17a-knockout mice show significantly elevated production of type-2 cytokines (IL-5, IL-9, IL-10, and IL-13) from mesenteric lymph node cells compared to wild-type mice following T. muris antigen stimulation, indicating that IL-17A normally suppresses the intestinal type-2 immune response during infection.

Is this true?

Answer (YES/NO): NO